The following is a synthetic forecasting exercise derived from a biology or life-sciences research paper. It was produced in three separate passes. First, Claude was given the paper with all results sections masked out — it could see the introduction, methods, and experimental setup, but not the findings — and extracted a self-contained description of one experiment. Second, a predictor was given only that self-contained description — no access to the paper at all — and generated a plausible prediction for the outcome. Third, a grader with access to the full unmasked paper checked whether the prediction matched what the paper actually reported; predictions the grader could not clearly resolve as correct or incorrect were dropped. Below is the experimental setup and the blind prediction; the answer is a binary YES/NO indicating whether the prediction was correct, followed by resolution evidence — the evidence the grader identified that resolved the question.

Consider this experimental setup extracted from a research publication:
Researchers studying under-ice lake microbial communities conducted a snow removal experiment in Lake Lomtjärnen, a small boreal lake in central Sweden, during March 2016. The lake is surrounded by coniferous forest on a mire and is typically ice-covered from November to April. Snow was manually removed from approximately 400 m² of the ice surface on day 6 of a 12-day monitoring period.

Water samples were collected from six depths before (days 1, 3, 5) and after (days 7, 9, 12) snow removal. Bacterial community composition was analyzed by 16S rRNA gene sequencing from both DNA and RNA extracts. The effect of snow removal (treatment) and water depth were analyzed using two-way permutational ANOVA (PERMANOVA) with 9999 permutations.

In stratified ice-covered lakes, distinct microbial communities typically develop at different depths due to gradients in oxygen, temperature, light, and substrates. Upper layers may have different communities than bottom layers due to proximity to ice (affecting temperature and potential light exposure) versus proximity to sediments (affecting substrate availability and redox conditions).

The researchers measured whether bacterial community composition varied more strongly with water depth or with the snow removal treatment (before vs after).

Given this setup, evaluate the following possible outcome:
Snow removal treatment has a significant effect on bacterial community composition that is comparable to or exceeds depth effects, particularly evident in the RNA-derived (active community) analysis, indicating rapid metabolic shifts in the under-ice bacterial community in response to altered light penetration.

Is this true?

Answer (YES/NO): NO